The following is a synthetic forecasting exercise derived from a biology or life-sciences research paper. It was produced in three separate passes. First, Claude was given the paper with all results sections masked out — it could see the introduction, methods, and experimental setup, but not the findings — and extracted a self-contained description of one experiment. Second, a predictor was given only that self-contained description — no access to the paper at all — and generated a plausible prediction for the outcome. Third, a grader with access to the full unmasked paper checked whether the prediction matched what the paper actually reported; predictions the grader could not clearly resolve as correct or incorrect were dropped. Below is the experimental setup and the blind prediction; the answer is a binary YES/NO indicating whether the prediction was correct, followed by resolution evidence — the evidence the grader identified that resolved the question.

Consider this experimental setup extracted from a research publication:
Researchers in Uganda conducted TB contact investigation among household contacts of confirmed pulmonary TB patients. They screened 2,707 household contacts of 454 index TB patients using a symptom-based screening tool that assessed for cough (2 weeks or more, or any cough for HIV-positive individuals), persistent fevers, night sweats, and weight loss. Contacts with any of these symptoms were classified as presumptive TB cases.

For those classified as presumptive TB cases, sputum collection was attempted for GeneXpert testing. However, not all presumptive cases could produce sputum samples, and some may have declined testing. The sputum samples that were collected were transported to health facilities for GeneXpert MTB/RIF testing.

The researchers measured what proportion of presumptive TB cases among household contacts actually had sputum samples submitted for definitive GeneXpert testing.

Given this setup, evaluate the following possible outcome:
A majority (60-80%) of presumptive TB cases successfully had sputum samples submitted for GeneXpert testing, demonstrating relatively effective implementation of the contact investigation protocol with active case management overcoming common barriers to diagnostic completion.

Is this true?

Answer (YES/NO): NO